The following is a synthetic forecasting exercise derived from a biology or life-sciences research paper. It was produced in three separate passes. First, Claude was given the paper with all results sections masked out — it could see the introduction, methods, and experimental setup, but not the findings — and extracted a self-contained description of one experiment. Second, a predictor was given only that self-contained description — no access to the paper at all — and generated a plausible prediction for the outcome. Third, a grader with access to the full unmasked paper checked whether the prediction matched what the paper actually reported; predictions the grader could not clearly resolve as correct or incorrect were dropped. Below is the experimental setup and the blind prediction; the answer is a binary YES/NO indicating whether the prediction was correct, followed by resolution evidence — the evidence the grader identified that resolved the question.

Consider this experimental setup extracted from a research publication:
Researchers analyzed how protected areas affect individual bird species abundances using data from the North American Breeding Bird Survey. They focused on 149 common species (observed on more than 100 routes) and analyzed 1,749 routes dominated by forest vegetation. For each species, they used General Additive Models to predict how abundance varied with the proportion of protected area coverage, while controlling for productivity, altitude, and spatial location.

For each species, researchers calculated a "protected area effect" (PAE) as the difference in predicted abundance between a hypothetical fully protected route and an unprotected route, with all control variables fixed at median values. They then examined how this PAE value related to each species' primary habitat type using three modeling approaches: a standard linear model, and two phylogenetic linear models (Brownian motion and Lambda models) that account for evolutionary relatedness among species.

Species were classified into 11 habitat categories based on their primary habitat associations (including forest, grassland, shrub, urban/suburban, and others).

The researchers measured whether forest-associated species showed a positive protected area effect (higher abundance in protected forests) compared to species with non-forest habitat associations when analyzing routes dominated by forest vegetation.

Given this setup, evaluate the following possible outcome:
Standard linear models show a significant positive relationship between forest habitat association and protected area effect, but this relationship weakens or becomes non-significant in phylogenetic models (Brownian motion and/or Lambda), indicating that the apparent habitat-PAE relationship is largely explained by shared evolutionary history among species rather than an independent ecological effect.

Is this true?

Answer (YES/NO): NO